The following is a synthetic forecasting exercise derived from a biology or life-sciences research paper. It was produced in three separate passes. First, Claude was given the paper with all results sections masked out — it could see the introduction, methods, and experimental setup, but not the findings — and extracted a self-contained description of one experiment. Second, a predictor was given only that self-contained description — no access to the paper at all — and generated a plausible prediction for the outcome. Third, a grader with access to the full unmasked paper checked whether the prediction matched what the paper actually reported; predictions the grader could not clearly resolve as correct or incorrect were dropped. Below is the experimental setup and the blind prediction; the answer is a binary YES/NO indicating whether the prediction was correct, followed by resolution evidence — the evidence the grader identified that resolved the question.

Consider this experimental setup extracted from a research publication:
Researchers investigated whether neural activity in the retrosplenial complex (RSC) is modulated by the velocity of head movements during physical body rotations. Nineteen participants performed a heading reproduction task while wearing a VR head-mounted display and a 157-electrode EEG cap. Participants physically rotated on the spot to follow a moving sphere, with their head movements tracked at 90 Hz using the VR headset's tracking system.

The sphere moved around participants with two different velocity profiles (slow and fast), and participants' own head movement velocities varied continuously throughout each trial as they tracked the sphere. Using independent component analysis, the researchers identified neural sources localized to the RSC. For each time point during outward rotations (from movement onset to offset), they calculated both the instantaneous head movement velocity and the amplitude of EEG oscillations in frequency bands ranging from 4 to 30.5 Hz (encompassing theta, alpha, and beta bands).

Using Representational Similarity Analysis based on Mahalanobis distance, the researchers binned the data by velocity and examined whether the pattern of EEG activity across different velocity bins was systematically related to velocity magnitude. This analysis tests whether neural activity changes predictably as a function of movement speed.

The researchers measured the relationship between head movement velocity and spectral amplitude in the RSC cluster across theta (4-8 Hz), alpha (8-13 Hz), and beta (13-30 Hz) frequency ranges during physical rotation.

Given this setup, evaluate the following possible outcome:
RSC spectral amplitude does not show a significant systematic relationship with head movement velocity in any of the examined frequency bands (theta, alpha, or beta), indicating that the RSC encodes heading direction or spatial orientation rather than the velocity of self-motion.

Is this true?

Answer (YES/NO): NO